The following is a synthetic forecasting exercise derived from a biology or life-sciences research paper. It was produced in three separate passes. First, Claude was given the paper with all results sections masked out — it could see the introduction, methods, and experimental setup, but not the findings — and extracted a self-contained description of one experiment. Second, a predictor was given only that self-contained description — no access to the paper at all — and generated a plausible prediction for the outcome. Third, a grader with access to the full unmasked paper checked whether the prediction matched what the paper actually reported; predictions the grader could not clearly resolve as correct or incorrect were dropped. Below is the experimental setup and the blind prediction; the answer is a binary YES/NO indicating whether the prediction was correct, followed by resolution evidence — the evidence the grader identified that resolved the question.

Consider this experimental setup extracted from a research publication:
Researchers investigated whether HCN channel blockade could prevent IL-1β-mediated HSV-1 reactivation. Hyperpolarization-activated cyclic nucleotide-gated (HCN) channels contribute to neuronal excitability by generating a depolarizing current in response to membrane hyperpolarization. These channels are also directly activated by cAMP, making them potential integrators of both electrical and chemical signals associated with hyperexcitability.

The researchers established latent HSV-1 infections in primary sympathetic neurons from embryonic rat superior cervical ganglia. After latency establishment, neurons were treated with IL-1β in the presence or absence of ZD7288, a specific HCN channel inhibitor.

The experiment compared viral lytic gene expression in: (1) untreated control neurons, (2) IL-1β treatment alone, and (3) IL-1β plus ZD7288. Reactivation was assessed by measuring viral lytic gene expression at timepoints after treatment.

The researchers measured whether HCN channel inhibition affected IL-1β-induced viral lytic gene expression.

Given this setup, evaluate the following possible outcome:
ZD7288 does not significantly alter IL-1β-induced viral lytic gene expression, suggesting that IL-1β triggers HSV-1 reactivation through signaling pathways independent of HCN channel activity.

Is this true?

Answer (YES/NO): YES